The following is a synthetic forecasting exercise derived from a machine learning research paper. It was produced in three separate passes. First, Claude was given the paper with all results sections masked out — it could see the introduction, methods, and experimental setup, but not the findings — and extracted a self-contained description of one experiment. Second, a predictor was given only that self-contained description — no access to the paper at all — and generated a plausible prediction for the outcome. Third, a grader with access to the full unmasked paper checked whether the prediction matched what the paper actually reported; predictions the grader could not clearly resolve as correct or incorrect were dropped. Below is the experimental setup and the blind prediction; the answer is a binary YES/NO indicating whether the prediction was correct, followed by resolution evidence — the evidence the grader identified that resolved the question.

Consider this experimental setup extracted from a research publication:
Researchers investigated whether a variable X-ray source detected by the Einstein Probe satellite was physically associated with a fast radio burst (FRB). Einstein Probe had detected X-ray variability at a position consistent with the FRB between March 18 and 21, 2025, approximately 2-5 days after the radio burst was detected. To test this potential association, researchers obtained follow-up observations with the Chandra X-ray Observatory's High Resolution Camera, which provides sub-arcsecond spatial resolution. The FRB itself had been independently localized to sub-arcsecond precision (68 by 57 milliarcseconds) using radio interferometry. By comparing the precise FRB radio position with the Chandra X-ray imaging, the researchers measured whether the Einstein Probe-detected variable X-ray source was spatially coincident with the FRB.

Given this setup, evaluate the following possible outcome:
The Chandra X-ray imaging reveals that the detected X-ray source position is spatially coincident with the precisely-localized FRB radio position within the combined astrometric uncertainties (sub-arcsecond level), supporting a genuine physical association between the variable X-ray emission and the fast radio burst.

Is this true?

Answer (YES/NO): NO